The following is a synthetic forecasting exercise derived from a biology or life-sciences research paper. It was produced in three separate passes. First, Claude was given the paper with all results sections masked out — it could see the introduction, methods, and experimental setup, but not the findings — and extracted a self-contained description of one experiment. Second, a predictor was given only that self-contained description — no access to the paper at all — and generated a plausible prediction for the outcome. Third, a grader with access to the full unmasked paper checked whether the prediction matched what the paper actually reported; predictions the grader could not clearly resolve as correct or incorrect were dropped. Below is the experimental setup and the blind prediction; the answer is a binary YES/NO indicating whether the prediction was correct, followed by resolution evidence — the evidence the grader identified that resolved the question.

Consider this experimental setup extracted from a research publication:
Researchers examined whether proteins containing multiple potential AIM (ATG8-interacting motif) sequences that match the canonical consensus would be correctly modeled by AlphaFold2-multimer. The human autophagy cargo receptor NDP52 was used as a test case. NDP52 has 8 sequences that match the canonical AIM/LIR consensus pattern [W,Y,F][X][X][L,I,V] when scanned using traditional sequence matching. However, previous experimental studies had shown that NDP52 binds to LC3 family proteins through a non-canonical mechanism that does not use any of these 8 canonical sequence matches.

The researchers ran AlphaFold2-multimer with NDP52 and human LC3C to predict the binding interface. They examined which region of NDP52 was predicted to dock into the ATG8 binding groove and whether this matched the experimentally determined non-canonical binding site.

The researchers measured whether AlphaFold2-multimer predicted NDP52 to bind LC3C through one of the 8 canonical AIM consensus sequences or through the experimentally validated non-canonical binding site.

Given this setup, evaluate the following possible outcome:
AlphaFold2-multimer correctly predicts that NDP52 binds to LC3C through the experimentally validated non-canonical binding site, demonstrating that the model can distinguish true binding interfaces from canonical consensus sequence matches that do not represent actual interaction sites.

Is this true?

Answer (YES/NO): YES